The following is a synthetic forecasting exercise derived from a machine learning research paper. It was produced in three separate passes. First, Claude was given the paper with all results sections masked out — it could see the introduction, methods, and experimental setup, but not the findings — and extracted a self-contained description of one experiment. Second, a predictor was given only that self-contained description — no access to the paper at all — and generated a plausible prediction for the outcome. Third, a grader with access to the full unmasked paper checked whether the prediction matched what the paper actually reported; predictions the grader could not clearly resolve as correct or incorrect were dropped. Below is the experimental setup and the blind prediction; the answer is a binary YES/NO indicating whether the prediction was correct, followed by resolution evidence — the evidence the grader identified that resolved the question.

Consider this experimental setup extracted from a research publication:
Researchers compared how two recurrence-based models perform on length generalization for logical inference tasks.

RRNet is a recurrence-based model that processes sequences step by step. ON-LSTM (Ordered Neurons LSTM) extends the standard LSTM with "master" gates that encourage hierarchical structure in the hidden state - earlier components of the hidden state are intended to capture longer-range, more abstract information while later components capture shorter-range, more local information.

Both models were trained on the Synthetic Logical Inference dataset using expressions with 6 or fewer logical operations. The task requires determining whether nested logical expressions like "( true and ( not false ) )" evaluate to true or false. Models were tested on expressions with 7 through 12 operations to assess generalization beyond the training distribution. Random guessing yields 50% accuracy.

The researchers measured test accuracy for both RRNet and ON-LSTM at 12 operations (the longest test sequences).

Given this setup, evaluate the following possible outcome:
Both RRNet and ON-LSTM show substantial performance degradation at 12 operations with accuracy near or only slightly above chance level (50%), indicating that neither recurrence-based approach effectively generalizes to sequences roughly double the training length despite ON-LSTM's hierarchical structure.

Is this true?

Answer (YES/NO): NO